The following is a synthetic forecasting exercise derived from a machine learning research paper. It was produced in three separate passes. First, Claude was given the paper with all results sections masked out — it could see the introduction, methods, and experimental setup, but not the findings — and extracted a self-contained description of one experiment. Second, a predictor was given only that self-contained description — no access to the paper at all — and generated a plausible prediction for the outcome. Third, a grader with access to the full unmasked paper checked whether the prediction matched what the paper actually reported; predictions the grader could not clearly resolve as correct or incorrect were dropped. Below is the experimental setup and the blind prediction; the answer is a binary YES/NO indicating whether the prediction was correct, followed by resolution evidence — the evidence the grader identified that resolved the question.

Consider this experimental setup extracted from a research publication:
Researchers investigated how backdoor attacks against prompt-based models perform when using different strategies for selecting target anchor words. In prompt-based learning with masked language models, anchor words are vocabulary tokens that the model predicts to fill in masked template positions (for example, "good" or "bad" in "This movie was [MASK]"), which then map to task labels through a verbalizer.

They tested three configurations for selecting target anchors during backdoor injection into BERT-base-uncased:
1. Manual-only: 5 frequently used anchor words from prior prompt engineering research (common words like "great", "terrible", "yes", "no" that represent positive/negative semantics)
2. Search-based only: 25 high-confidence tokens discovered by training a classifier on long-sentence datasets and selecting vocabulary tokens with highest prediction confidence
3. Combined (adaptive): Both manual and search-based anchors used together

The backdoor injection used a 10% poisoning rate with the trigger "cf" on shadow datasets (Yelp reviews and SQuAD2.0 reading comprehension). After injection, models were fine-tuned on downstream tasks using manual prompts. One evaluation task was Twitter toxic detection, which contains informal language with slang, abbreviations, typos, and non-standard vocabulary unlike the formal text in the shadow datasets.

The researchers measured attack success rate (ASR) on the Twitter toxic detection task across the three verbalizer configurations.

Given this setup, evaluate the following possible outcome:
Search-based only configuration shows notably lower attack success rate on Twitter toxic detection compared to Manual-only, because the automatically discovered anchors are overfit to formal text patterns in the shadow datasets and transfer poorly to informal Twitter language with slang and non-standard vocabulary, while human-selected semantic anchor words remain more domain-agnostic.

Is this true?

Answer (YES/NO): NO